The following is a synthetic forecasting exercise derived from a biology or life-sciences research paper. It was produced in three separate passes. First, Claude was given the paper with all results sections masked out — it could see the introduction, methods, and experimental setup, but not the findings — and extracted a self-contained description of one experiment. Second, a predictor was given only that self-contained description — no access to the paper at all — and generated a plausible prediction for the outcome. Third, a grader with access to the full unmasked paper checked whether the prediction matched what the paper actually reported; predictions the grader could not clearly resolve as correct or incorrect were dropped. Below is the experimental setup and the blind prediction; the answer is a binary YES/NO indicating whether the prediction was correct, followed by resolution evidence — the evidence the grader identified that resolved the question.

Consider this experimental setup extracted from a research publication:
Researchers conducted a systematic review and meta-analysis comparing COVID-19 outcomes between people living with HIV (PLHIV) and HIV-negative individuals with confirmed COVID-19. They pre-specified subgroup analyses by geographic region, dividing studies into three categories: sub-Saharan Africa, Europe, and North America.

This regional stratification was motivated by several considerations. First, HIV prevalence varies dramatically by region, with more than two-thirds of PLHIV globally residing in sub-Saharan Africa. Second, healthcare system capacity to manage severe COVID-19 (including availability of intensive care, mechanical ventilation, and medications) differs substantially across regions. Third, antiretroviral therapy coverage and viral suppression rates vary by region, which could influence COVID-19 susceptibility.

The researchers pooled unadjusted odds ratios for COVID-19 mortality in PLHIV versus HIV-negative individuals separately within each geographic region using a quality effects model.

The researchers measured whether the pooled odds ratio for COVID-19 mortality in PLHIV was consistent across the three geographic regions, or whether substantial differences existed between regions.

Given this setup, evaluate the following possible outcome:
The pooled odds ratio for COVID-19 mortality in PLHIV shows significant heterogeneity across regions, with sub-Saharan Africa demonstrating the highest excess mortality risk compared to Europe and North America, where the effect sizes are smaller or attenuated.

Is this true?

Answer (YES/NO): NO